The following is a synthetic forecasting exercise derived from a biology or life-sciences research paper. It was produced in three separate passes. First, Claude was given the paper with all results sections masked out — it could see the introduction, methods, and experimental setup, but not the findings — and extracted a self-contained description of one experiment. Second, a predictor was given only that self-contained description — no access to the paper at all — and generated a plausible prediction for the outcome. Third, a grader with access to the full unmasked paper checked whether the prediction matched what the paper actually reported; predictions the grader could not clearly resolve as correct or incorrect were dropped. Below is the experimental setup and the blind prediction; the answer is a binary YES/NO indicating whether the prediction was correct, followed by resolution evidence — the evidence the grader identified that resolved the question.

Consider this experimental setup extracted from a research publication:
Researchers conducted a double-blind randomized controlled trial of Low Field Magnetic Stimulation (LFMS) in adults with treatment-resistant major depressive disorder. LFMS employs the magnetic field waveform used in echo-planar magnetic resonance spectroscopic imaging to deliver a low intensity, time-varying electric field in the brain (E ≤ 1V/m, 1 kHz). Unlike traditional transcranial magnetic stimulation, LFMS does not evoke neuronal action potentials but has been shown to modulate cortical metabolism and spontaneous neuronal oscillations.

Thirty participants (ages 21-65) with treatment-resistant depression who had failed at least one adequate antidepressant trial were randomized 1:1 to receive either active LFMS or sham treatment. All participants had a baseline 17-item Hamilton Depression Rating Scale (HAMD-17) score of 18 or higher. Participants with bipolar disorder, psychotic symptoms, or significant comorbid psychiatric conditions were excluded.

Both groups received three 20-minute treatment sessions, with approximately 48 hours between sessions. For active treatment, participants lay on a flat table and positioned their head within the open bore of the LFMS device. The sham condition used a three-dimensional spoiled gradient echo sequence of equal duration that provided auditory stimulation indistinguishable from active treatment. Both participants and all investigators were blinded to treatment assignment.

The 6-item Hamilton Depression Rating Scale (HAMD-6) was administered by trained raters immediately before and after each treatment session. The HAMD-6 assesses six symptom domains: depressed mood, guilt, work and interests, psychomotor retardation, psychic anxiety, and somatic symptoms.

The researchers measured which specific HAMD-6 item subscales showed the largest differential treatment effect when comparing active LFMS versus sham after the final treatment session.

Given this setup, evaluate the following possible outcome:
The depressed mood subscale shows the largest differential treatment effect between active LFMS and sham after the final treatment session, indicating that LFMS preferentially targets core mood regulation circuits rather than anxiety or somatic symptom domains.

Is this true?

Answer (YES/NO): NO